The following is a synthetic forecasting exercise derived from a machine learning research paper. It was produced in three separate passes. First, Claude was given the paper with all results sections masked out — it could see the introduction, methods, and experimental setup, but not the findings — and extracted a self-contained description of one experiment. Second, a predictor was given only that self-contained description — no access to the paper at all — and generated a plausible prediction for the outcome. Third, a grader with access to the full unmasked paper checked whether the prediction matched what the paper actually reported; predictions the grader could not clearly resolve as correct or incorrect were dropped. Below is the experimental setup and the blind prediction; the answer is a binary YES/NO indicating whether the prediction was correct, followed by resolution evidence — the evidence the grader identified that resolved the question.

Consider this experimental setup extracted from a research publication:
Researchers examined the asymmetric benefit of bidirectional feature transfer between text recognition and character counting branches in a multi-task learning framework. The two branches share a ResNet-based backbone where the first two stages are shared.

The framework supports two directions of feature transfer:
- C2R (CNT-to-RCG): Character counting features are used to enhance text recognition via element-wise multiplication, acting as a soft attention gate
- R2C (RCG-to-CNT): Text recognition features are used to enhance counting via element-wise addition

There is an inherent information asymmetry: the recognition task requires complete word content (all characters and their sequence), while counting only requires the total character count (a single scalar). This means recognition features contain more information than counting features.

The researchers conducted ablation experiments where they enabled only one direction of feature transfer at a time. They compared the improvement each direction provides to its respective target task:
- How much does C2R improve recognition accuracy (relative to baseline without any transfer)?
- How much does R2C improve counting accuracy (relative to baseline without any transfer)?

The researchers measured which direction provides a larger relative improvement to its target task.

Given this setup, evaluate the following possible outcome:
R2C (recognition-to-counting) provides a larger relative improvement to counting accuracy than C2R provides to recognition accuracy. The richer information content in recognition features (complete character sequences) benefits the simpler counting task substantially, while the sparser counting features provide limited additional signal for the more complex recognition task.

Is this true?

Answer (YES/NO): NO